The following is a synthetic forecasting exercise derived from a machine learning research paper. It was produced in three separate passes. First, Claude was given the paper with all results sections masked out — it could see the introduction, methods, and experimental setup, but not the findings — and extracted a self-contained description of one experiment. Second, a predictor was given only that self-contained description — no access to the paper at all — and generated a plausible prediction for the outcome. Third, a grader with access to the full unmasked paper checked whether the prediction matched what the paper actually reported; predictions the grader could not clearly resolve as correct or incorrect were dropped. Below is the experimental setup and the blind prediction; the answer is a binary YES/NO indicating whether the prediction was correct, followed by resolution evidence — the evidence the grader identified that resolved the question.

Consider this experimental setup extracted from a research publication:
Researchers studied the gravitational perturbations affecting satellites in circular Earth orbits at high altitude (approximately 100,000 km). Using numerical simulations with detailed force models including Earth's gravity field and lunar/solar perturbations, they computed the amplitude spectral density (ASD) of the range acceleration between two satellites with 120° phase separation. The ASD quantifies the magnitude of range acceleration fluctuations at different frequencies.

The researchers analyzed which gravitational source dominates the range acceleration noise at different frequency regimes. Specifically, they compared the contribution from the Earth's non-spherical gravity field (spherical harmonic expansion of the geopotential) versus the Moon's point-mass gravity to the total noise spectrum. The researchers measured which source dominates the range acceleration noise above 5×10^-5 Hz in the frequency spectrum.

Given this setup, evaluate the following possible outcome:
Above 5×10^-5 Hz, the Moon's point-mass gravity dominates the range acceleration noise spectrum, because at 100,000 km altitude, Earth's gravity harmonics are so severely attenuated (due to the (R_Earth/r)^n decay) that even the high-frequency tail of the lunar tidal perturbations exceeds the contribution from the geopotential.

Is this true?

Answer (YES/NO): NO